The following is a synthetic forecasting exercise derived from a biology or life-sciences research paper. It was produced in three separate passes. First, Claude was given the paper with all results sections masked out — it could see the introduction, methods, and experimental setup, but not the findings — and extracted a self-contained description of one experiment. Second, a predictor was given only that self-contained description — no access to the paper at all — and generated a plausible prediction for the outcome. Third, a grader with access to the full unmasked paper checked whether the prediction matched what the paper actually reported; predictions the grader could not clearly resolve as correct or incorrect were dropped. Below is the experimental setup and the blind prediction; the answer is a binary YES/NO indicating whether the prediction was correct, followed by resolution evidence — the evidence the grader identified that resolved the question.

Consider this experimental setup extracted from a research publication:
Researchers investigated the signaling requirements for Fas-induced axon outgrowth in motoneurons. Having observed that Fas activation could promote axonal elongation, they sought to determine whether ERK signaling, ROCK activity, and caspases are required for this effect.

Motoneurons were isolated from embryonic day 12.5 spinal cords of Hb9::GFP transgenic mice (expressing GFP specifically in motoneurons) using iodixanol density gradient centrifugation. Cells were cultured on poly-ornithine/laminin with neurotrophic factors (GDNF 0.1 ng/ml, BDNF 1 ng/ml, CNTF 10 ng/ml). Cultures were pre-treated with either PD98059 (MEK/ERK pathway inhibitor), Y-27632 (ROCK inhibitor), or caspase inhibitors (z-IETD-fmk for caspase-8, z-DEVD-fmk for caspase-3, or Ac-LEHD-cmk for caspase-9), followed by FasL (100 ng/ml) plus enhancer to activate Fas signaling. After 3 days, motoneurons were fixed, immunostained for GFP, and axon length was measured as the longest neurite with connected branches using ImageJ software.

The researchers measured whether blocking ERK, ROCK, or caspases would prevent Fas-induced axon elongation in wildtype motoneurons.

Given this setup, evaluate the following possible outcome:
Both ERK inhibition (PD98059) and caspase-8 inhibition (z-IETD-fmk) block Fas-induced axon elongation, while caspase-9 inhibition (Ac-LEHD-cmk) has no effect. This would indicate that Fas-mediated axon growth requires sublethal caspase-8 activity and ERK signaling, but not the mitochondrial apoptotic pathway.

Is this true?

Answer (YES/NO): NO